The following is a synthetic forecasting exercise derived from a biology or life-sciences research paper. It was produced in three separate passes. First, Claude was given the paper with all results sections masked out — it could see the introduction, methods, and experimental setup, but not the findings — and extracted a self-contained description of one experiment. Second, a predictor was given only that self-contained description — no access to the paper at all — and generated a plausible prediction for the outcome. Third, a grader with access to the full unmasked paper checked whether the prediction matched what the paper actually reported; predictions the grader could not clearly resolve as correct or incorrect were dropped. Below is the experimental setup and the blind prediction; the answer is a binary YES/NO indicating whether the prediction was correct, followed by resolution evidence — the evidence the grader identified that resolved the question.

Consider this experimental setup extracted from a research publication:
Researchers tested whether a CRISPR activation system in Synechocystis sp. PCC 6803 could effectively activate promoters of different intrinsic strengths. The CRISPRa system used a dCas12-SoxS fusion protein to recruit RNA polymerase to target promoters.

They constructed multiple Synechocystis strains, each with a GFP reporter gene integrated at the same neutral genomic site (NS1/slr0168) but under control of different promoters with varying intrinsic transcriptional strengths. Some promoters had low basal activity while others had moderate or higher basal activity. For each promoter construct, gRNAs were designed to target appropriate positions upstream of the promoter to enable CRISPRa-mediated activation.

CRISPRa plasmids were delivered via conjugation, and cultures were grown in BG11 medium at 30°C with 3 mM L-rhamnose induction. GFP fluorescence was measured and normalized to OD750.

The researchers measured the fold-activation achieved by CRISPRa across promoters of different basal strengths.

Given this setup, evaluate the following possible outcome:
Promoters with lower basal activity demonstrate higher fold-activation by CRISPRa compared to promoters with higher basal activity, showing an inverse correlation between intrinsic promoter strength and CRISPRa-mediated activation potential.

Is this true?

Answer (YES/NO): YES